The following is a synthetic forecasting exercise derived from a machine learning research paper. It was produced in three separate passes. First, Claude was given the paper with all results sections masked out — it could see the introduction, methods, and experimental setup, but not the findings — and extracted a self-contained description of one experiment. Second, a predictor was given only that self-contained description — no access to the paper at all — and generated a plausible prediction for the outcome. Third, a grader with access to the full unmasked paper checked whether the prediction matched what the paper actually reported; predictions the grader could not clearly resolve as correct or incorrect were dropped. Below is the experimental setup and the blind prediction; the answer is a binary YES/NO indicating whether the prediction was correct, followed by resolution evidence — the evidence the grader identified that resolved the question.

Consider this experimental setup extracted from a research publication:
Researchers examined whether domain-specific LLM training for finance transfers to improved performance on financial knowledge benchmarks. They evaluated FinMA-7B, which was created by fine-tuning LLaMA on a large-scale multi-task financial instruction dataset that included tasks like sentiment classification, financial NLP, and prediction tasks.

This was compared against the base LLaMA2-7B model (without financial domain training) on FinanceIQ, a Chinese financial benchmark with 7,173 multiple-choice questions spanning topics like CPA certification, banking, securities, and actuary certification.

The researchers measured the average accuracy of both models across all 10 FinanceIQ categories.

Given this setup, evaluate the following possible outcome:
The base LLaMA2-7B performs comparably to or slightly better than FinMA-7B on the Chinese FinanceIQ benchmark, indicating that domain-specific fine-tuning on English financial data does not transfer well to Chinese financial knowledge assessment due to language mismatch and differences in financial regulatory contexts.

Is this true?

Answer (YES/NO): NO